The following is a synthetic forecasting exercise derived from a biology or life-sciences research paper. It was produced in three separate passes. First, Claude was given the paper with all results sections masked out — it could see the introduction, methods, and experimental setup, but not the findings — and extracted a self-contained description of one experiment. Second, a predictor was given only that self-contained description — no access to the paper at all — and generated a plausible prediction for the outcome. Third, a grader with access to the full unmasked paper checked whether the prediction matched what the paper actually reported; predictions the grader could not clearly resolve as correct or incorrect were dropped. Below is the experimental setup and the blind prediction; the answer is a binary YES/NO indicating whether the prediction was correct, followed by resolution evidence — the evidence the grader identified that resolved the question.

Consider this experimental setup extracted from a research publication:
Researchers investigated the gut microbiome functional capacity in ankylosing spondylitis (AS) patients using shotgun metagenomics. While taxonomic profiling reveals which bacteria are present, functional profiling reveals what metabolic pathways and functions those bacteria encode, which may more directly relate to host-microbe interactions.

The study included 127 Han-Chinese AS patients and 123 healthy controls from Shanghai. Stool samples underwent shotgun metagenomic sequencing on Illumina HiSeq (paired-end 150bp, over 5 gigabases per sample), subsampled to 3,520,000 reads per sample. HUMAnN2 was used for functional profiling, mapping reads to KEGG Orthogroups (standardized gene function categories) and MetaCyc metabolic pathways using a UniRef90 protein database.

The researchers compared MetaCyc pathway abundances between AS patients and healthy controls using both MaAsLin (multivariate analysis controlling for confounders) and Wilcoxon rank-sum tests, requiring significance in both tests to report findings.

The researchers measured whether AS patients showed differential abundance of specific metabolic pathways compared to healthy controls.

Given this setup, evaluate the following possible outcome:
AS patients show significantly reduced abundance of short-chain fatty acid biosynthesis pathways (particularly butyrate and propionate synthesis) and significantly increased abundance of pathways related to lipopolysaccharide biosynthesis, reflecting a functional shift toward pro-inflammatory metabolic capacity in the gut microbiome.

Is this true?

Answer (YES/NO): NO